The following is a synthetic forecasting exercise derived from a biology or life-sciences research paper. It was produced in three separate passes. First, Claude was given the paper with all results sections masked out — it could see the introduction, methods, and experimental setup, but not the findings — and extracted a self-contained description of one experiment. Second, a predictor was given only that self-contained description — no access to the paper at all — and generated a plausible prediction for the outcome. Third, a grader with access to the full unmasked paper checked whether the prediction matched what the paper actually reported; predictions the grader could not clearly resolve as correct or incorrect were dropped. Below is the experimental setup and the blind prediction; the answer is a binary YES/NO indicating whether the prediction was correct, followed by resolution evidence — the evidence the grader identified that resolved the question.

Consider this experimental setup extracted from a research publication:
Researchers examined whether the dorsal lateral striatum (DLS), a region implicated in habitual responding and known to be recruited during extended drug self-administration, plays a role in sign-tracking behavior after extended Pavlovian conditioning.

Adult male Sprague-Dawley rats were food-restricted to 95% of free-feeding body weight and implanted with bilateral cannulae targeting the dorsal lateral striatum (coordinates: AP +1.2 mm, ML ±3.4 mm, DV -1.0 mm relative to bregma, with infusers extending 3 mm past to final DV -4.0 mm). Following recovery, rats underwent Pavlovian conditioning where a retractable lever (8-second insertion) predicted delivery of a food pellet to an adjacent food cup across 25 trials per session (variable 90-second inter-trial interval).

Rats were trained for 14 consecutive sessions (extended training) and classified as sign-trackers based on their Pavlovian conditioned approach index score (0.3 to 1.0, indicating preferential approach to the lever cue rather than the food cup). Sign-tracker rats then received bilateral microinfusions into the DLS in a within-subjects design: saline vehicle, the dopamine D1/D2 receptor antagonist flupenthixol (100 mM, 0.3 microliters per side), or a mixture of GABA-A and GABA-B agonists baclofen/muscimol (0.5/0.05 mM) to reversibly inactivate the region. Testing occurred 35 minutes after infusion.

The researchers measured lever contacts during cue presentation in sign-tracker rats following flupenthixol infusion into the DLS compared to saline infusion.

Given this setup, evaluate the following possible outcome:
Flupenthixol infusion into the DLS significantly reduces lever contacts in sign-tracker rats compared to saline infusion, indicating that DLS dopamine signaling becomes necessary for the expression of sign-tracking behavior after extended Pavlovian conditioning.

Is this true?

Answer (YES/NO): NO